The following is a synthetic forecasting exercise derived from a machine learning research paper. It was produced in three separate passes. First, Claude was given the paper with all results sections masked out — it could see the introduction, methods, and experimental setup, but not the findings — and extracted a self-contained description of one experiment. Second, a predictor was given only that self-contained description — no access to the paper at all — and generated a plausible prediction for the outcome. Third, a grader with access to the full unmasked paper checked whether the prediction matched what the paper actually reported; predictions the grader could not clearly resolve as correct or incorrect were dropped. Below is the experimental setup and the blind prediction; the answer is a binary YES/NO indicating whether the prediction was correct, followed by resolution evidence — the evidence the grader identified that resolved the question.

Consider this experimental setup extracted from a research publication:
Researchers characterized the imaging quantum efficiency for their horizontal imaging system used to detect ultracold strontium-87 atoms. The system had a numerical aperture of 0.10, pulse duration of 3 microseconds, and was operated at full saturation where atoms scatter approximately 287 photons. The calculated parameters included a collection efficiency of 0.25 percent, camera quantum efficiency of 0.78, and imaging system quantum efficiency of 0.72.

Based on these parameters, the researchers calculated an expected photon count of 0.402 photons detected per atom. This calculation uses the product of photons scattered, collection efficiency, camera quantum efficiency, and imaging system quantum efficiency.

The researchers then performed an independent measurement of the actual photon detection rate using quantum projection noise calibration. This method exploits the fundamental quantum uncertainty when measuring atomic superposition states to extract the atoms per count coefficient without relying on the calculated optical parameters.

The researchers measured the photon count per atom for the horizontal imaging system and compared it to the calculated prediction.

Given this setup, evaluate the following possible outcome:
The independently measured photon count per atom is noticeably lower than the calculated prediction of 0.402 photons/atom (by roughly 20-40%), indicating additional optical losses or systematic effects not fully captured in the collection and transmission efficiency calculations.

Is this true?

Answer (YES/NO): NO